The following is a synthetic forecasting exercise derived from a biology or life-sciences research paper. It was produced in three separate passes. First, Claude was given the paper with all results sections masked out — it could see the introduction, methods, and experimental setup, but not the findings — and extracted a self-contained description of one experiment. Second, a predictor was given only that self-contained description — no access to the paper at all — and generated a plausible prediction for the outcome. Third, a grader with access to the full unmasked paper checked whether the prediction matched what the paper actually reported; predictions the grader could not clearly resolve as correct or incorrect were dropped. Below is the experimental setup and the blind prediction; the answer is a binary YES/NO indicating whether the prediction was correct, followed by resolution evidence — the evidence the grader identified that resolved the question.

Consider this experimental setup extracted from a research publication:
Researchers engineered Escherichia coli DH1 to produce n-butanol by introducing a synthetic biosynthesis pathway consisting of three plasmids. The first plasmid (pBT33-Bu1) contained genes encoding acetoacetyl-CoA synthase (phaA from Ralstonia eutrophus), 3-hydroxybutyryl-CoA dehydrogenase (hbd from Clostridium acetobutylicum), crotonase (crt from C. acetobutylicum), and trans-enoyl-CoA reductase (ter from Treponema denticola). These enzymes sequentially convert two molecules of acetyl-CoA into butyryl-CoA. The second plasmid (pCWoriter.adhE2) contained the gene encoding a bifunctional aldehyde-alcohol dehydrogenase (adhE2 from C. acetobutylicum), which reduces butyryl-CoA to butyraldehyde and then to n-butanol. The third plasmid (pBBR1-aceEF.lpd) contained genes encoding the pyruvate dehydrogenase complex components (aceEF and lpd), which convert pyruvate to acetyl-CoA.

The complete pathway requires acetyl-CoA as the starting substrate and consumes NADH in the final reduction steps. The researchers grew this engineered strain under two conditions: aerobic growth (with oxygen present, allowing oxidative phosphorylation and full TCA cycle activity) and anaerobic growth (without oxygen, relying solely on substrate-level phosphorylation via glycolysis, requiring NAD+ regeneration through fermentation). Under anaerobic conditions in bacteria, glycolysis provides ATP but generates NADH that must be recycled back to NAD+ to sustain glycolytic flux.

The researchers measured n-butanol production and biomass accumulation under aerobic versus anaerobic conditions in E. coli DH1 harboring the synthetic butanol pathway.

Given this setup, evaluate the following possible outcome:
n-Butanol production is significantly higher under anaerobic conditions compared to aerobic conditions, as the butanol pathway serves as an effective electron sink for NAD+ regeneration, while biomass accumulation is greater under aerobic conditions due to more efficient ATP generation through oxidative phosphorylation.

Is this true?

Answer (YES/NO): NO